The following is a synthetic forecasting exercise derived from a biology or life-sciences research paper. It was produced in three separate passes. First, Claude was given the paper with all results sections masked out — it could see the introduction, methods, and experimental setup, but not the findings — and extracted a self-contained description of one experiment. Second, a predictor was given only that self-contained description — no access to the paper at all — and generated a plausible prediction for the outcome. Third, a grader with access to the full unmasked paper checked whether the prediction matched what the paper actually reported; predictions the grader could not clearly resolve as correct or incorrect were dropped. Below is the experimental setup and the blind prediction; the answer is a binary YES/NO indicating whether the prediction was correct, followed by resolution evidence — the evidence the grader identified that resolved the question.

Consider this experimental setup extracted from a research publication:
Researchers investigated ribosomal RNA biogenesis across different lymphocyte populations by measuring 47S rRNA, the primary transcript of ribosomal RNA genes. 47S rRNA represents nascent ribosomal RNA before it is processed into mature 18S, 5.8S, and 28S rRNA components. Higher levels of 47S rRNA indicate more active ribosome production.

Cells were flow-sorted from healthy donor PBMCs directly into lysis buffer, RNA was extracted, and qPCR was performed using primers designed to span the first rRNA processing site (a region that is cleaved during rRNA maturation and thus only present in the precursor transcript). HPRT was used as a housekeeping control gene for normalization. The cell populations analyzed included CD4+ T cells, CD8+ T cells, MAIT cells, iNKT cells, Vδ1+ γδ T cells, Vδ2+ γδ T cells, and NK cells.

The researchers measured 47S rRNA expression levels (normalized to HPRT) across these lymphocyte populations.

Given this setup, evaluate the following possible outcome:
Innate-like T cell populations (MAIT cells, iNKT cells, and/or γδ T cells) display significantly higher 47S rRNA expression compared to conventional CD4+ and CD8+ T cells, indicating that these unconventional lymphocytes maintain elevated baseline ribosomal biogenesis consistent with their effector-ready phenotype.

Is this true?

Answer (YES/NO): NO